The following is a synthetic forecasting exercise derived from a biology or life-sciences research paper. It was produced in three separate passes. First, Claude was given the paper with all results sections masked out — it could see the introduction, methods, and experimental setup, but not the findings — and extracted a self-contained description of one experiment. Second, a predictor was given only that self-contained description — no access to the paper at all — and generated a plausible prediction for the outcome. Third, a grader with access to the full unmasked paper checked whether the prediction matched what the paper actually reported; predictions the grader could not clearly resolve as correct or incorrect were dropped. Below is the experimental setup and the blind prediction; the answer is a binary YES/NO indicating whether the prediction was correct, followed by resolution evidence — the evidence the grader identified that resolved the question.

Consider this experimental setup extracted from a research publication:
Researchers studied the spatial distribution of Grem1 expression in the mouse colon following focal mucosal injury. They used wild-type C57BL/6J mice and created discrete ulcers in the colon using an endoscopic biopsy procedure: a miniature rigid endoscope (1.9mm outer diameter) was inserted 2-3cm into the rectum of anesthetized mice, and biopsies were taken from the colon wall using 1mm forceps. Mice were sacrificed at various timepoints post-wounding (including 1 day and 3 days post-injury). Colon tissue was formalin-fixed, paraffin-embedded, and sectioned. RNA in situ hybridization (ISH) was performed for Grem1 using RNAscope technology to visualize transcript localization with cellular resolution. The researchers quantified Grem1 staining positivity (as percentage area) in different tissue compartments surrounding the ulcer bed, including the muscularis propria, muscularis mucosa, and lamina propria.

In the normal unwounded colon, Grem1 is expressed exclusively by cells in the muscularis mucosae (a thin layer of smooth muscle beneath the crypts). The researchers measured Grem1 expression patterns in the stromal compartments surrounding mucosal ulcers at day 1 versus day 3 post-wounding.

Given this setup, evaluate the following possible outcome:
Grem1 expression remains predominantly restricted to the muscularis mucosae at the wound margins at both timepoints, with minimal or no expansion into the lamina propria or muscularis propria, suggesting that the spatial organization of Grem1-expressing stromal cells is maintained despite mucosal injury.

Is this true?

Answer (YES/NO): NO